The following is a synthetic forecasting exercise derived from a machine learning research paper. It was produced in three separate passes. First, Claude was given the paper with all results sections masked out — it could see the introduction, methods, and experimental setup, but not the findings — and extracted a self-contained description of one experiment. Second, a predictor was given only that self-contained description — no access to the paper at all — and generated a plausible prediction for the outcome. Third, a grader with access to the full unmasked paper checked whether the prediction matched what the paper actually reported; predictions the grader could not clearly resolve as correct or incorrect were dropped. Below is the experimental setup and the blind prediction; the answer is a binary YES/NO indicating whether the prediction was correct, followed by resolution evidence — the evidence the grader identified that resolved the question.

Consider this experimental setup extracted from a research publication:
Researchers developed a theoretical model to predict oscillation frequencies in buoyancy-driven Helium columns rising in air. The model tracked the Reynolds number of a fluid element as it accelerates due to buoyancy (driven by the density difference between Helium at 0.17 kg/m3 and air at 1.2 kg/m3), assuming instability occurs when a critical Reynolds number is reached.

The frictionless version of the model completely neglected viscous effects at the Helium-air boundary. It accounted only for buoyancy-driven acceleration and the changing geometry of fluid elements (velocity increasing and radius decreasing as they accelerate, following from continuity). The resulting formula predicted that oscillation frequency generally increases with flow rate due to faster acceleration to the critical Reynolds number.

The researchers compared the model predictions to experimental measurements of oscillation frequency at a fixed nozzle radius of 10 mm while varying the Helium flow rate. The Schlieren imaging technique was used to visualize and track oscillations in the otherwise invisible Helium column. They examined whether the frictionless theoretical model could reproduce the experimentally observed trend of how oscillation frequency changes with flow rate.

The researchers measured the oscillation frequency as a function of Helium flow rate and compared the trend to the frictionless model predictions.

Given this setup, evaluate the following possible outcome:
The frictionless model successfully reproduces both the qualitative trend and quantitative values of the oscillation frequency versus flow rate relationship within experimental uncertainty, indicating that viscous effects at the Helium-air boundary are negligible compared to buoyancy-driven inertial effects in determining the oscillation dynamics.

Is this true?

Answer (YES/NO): NO